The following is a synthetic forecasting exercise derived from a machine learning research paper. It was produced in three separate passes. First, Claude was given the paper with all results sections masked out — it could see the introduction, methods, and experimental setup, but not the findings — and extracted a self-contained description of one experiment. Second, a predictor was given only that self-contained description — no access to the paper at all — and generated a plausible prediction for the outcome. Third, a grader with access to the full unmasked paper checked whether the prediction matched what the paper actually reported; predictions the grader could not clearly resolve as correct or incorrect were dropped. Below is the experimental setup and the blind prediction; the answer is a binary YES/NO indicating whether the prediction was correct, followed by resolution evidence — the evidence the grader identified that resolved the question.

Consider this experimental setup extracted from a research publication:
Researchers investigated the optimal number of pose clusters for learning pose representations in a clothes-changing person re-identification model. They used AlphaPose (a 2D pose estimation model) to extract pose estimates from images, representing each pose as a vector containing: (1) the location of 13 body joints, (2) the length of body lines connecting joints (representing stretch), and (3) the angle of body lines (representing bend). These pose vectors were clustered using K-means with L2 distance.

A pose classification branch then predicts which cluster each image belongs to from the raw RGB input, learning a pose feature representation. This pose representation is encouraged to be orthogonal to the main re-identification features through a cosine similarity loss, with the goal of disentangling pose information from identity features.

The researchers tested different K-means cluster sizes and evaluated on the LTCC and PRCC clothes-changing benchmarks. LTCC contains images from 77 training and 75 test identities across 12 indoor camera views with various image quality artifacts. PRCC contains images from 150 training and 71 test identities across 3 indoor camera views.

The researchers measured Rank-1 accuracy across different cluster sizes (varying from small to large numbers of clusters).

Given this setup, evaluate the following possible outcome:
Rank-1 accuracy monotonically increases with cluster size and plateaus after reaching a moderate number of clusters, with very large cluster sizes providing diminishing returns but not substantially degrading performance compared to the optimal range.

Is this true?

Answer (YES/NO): NO